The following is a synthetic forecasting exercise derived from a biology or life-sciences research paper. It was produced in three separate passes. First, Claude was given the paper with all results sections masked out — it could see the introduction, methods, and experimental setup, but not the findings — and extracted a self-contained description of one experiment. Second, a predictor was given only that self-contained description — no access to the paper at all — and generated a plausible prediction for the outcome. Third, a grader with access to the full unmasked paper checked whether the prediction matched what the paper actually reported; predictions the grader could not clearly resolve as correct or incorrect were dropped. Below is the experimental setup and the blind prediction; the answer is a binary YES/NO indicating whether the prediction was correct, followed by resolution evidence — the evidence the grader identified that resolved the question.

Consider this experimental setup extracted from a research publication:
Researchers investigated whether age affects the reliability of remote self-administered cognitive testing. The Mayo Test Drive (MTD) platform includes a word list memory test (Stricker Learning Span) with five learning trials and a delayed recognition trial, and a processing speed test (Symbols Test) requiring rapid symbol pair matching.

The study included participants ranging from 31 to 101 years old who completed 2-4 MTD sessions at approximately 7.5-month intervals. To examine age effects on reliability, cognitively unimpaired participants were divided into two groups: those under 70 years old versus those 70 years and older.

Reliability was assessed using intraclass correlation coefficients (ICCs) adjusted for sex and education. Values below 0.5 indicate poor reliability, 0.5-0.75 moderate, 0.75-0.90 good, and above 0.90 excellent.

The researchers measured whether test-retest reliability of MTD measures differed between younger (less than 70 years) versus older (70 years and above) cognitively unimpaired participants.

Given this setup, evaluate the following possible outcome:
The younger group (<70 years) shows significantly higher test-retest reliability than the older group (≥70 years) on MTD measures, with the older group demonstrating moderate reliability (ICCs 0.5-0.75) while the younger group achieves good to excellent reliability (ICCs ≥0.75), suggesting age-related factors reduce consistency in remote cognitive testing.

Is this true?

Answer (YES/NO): NO